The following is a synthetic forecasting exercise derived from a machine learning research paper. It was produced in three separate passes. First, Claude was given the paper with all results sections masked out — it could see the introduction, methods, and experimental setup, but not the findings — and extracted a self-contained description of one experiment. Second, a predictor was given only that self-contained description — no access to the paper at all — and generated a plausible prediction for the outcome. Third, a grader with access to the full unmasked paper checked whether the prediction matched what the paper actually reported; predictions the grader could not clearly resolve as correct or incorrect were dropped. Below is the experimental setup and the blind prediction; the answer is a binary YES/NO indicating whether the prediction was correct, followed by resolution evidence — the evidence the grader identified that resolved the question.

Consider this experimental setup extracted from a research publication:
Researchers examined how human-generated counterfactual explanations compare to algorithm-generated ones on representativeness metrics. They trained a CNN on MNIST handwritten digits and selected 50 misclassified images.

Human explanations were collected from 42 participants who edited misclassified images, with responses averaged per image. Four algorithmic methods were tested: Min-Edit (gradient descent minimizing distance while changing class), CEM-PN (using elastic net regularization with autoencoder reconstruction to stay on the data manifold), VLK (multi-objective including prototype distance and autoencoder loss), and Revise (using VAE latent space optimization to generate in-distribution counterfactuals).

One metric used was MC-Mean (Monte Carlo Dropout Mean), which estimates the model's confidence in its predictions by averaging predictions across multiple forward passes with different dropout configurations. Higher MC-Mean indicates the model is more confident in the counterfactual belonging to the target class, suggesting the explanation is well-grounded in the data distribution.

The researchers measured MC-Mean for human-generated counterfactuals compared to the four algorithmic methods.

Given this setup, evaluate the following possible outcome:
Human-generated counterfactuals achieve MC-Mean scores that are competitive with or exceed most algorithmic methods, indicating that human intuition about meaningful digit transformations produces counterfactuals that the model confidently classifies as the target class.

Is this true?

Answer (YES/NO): YES